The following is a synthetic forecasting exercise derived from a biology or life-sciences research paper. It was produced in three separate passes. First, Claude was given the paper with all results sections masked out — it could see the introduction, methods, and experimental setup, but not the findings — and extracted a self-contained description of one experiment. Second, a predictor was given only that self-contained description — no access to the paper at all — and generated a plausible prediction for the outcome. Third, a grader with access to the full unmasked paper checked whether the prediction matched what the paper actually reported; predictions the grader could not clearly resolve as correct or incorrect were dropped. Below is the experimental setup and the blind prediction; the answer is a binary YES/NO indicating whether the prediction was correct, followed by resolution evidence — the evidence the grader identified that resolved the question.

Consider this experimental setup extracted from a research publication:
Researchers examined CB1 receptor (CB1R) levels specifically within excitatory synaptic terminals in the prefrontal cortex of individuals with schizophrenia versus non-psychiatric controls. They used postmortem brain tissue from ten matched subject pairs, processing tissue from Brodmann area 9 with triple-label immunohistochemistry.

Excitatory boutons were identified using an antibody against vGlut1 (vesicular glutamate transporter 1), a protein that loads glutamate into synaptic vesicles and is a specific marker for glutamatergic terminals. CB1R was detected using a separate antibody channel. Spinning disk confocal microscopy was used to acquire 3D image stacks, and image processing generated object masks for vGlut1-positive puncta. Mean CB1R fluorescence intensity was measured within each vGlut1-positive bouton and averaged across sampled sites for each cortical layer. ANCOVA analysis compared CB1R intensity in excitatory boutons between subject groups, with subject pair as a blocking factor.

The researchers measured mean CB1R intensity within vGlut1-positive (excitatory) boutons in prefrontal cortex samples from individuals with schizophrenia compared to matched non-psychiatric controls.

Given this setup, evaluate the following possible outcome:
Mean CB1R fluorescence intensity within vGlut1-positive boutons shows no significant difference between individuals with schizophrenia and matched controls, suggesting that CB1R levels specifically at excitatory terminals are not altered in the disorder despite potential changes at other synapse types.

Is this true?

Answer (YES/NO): NO